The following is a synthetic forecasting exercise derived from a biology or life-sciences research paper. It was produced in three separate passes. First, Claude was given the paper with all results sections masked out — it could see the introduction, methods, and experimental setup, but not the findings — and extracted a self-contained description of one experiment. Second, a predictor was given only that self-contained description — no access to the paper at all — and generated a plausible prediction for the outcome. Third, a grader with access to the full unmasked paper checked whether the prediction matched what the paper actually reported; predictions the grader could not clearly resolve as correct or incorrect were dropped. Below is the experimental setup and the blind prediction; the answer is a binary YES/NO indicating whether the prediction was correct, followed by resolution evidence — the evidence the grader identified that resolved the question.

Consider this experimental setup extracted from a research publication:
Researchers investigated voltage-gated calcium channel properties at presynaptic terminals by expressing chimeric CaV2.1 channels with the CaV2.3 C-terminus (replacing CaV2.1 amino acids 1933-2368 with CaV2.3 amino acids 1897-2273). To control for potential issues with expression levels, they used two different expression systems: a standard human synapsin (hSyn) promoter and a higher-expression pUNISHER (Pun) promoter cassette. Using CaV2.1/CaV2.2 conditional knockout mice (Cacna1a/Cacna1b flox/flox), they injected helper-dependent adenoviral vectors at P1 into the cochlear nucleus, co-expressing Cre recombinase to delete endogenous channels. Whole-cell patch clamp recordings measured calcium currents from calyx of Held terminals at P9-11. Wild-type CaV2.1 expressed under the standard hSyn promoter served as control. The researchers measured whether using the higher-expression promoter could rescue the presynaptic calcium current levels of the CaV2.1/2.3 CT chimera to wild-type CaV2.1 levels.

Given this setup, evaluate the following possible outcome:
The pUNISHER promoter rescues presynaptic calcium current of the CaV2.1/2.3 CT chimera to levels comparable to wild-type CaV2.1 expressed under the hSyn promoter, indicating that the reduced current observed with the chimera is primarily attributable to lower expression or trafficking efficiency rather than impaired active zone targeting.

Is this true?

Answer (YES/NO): NO